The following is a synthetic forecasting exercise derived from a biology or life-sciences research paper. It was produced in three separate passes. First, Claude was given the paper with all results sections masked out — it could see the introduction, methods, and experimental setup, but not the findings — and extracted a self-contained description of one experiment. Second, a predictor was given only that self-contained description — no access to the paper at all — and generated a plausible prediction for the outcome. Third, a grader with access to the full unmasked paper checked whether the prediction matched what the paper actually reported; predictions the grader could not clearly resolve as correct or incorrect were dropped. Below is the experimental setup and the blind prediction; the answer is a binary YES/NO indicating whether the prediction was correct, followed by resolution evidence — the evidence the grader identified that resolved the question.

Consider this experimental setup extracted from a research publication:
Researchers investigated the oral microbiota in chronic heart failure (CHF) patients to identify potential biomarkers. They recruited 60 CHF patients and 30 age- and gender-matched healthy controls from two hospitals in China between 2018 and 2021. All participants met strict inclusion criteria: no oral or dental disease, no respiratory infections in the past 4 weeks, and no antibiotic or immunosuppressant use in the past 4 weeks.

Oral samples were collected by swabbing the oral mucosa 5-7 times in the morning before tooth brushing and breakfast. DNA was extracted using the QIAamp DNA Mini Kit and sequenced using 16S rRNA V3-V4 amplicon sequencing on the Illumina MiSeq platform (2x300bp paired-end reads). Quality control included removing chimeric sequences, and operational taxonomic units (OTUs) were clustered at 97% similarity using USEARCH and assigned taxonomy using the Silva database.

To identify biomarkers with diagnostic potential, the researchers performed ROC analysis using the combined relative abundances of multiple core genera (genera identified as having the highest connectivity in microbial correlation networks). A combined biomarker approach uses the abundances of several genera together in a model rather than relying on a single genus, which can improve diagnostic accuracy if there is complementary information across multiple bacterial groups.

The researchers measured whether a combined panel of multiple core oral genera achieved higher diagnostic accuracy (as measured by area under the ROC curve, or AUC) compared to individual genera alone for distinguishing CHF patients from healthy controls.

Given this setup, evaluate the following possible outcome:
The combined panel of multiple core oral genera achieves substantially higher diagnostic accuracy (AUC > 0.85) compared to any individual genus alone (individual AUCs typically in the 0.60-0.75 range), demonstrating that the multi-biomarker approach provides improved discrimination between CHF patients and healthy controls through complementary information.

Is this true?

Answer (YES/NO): NO